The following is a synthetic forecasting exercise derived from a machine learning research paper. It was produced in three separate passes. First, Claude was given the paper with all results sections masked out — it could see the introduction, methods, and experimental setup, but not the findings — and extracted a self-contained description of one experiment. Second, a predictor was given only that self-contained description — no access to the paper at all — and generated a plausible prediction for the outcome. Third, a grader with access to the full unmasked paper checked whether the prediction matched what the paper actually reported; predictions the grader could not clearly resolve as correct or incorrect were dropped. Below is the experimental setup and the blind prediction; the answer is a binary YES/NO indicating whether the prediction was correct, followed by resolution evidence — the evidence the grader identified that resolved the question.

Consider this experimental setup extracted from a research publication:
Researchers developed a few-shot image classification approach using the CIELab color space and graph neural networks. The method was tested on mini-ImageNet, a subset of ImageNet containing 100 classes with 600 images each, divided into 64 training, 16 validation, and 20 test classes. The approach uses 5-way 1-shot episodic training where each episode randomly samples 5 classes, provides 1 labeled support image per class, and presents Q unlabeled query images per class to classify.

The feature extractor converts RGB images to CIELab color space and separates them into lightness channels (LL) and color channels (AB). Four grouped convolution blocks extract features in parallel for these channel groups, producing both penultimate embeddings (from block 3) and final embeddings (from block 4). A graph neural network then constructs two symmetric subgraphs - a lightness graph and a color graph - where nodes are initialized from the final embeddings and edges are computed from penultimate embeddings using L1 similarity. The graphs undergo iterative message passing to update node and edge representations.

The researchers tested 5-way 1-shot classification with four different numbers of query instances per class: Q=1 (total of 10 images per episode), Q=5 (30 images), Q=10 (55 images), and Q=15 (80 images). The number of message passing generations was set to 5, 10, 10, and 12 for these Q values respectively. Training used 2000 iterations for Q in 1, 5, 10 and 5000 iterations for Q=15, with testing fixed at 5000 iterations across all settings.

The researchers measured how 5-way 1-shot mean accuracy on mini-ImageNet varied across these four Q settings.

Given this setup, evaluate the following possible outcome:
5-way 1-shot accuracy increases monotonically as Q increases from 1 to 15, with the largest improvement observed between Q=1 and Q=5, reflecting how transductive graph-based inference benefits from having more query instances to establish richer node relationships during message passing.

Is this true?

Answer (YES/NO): NO